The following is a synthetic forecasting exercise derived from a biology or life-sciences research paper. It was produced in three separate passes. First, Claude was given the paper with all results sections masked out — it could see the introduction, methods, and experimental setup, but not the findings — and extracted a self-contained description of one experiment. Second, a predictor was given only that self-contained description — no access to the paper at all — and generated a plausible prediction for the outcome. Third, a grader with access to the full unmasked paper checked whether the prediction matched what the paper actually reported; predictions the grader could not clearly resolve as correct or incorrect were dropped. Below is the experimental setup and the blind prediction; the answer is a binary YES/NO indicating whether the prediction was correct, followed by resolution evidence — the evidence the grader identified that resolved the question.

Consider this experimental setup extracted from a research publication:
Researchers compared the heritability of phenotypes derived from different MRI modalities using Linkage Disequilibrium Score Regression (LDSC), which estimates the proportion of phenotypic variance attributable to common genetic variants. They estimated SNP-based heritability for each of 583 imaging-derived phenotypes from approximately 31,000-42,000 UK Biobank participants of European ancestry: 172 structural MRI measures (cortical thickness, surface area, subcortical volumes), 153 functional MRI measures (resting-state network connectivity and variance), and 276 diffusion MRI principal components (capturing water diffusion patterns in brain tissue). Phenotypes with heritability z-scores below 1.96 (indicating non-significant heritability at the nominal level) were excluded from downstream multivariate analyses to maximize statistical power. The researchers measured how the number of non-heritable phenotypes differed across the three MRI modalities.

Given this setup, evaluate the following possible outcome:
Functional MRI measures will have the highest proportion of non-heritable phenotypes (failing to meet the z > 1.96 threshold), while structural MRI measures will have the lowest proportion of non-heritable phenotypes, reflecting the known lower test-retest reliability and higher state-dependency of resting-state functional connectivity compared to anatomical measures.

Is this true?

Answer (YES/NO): YES